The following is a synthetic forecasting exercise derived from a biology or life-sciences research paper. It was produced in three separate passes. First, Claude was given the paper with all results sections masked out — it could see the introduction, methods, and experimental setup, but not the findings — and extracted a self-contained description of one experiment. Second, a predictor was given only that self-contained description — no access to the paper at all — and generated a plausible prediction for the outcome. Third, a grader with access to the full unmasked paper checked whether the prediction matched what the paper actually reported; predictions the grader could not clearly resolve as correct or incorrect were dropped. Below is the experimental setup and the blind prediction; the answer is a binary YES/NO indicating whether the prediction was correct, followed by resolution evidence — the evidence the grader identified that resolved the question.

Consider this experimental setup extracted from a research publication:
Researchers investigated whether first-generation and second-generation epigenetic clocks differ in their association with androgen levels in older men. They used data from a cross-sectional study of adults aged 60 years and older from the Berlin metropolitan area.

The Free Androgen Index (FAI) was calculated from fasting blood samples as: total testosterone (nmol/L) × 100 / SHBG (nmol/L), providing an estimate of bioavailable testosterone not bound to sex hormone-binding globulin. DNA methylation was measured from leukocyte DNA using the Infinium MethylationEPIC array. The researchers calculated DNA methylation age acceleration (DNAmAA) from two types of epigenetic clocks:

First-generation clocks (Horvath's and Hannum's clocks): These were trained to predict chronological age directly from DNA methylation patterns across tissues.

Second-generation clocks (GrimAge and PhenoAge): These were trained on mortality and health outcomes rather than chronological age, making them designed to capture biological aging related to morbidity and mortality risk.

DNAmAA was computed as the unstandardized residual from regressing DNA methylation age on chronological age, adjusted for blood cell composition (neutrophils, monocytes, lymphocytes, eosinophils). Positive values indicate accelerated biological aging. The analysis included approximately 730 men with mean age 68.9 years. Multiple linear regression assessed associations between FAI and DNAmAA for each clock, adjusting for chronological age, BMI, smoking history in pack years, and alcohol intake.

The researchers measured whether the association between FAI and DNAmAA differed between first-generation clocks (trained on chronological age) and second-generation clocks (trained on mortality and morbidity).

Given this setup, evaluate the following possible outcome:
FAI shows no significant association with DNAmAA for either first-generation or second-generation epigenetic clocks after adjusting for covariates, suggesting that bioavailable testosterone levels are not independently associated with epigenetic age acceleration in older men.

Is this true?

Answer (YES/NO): YES